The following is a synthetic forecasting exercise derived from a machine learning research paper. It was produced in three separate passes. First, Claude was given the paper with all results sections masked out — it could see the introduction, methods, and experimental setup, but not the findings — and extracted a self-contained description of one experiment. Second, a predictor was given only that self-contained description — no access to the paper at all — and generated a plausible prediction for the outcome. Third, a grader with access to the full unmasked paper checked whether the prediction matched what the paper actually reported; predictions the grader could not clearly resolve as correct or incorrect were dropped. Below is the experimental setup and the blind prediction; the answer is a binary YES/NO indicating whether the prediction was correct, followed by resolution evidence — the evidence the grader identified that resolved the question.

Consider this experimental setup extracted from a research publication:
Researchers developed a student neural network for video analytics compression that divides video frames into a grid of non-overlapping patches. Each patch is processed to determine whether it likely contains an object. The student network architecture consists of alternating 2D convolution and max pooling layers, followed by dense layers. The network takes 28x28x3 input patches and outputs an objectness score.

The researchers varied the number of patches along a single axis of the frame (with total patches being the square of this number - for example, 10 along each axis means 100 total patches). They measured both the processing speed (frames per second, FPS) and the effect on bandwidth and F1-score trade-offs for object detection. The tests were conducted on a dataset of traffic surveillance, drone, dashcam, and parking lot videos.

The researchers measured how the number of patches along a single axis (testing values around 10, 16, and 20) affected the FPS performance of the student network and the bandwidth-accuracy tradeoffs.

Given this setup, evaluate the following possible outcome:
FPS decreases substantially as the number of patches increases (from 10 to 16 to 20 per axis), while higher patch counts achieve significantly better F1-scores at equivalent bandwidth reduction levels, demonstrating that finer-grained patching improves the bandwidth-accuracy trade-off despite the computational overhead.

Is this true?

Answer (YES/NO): NO